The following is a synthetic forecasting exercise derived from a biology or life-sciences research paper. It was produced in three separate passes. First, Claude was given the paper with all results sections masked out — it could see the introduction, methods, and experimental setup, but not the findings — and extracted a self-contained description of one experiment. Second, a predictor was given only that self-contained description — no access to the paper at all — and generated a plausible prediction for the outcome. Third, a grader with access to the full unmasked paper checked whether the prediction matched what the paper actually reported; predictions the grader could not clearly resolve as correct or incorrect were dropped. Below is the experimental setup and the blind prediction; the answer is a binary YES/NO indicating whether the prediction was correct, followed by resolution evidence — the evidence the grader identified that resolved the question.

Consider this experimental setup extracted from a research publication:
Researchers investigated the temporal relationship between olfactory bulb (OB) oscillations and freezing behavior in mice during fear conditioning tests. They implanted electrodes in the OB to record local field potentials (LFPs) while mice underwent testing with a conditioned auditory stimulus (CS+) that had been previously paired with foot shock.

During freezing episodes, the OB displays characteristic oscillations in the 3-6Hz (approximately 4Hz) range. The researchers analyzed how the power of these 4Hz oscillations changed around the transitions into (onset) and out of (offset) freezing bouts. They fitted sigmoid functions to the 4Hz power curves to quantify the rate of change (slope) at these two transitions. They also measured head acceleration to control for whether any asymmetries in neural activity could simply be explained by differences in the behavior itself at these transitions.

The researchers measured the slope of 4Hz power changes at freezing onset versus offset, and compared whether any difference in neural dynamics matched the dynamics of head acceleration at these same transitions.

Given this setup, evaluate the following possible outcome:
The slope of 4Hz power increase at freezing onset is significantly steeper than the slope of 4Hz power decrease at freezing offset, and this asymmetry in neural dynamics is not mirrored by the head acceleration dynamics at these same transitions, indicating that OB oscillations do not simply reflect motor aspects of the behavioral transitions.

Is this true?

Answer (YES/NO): NO